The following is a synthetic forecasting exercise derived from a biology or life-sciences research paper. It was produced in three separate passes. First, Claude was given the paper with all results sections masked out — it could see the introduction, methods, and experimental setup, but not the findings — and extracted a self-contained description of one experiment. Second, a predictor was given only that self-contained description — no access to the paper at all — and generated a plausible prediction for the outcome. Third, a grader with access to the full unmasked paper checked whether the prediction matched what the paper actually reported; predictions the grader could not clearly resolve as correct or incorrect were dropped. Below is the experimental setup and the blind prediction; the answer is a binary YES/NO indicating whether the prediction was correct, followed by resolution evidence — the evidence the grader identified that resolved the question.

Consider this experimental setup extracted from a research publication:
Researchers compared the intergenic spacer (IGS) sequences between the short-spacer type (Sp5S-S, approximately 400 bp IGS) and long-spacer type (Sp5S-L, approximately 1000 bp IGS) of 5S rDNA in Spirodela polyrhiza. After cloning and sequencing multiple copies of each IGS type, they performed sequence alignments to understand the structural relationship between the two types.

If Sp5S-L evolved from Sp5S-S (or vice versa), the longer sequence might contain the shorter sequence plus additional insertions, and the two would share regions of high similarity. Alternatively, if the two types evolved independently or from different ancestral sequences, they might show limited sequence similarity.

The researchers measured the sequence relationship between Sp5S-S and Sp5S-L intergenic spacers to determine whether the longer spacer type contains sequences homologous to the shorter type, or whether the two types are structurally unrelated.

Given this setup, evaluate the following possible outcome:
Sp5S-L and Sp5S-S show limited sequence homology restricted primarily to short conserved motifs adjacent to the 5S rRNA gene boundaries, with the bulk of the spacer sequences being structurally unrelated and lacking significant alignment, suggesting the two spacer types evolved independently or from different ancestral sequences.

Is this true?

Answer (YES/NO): YES